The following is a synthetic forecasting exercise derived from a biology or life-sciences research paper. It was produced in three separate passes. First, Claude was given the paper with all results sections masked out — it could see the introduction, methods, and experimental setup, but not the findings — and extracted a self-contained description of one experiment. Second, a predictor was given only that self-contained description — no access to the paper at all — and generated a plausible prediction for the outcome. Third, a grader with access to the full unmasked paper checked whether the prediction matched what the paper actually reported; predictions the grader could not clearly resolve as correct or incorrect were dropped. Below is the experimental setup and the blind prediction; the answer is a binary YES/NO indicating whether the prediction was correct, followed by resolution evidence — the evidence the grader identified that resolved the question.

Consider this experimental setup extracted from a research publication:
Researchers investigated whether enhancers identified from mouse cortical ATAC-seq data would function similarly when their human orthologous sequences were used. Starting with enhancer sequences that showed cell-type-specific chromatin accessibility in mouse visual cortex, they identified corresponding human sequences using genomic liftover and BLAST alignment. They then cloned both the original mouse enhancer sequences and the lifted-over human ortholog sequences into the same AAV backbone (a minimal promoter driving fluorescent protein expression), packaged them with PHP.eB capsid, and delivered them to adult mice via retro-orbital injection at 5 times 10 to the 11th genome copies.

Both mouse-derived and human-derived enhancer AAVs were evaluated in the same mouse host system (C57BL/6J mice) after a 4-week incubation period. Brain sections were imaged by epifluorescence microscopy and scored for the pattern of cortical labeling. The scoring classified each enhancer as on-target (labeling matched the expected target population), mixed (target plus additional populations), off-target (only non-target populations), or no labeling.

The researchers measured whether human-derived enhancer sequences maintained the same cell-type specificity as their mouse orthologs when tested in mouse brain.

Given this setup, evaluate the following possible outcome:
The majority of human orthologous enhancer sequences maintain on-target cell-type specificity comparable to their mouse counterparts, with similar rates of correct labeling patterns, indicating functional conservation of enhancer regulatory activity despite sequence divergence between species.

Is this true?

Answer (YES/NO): YES